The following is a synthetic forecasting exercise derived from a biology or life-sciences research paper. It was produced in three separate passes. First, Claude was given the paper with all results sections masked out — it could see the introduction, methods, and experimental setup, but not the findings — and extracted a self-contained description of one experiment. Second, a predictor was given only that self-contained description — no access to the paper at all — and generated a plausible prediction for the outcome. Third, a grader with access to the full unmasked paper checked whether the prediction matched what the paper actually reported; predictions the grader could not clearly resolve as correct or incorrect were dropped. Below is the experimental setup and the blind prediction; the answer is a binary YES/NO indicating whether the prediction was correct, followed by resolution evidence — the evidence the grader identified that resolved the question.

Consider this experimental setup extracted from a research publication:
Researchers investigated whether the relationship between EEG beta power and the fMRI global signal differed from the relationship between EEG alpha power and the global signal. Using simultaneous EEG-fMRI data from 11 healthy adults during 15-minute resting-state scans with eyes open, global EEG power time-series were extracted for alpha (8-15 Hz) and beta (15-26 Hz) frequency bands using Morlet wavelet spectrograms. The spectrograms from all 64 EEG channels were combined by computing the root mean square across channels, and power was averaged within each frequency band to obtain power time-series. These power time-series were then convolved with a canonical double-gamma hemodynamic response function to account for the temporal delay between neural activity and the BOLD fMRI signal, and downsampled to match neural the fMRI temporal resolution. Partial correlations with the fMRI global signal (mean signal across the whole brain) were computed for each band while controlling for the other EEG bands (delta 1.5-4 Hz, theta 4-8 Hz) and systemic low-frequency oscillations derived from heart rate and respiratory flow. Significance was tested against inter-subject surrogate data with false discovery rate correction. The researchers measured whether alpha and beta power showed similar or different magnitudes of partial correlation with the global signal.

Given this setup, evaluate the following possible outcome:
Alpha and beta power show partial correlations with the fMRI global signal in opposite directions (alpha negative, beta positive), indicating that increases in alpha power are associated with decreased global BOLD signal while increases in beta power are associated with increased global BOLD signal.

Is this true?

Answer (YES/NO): NO